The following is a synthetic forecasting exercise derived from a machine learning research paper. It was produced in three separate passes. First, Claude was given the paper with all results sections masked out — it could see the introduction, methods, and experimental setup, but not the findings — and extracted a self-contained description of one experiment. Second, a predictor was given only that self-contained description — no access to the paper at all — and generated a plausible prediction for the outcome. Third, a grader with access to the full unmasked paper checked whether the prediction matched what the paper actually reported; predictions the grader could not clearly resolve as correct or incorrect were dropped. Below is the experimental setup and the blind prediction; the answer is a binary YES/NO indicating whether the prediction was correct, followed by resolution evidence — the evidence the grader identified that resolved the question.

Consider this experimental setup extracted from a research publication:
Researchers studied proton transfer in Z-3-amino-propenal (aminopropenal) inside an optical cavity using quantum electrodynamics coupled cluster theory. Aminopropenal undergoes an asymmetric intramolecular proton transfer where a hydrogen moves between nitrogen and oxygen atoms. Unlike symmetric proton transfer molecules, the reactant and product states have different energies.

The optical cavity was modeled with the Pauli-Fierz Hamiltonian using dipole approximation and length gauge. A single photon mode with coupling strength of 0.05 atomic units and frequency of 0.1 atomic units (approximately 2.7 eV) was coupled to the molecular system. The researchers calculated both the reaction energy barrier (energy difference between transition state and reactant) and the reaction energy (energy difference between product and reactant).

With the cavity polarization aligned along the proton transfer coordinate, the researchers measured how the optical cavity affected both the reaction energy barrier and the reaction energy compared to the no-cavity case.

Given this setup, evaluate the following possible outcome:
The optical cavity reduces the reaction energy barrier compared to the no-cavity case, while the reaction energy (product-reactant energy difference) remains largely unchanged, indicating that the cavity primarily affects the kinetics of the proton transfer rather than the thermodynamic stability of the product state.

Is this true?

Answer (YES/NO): NO